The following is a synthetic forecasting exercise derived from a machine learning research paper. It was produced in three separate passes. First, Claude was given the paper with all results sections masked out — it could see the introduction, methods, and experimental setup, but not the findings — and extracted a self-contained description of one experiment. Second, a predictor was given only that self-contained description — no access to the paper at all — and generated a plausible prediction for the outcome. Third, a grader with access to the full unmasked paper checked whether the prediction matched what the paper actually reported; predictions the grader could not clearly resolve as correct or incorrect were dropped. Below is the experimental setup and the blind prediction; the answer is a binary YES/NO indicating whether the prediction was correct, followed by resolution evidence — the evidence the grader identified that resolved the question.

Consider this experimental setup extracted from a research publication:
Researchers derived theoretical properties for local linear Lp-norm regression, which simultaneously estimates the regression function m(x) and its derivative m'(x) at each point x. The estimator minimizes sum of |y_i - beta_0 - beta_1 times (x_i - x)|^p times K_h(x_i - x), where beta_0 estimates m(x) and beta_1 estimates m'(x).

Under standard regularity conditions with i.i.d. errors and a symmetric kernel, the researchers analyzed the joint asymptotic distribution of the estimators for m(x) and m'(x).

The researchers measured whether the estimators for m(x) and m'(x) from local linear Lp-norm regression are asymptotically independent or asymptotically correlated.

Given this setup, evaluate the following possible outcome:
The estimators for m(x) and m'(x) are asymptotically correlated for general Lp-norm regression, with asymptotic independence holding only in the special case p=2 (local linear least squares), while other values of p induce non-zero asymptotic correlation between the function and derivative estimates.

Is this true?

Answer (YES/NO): NO